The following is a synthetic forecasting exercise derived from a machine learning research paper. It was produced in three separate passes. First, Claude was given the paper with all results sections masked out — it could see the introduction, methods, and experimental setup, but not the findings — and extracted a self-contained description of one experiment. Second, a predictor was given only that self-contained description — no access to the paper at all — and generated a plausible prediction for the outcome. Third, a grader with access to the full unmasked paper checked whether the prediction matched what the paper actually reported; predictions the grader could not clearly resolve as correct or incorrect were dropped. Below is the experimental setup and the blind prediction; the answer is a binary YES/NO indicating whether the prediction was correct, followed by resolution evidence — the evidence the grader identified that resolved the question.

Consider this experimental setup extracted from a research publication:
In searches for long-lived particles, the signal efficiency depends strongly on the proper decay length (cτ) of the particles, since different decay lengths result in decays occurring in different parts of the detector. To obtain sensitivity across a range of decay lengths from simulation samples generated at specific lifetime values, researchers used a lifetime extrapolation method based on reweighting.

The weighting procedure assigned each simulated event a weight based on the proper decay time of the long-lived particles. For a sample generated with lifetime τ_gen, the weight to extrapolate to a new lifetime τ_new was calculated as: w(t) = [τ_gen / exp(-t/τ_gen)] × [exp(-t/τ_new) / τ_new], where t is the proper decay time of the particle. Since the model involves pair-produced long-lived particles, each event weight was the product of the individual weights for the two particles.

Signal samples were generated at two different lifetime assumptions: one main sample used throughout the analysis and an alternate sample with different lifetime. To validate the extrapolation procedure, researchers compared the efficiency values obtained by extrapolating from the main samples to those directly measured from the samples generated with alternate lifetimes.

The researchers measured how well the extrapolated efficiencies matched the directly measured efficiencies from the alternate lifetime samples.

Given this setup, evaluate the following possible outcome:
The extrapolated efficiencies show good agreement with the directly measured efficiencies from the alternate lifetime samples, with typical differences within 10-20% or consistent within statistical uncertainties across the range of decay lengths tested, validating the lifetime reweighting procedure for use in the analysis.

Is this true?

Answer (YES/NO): YES